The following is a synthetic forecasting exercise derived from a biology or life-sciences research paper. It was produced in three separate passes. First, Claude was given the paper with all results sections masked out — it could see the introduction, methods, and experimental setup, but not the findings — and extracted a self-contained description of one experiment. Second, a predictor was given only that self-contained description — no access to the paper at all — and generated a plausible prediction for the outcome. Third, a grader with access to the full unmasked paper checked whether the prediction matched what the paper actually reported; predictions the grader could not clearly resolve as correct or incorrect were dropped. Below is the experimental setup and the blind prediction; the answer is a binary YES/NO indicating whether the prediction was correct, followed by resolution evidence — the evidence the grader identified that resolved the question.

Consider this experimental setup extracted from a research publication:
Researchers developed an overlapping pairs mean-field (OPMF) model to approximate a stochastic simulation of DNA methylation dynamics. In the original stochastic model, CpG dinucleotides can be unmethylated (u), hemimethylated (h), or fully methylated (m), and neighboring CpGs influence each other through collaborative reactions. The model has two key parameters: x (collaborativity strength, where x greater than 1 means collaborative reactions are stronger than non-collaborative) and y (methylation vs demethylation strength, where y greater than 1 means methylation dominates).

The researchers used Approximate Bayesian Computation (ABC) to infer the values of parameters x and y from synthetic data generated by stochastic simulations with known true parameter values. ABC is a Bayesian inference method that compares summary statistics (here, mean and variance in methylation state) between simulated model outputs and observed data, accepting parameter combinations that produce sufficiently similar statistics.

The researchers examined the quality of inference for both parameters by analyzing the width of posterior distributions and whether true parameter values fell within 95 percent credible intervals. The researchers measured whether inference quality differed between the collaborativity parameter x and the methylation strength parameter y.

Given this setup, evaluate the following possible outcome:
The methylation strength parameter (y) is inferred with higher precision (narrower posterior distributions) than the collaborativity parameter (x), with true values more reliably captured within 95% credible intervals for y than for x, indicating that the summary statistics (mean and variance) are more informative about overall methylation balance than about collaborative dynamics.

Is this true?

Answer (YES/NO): YES